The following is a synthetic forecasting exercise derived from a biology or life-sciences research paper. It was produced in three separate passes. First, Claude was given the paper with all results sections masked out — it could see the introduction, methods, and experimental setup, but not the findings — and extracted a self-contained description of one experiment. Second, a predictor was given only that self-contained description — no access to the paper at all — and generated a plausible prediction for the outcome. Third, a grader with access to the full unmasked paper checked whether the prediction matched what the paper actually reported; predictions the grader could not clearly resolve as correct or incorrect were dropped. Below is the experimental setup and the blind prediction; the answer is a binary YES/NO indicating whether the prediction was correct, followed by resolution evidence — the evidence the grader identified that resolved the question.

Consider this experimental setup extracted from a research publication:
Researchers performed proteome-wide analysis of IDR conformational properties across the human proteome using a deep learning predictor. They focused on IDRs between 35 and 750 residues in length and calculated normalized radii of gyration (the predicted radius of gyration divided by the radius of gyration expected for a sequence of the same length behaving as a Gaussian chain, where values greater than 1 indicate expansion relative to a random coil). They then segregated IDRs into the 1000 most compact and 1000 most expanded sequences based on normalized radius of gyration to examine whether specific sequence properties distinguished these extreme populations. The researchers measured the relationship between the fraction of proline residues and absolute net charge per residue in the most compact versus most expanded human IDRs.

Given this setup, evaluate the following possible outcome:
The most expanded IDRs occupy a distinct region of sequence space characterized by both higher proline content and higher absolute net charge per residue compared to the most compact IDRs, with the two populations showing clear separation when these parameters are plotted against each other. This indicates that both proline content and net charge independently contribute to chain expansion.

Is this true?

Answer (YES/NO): NO